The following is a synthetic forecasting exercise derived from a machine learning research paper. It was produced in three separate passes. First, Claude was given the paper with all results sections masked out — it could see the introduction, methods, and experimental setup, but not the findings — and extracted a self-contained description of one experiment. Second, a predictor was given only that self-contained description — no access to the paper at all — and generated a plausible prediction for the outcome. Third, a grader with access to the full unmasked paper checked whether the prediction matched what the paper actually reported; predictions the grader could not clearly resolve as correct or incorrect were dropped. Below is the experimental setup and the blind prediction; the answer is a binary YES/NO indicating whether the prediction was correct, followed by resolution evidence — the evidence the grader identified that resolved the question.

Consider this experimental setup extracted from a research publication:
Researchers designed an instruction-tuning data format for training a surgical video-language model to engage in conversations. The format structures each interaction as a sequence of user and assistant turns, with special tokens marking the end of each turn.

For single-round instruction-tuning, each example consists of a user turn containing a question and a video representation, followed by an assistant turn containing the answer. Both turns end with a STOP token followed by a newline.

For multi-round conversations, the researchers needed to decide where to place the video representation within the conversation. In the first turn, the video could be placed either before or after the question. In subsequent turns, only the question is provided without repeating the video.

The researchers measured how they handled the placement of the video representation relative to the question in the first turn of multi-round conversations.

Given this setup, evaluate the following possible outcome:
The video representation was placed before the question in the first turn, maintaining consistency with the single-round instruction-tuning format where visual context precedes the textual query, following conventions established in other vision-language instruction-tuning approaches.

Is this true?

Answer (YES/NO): NO